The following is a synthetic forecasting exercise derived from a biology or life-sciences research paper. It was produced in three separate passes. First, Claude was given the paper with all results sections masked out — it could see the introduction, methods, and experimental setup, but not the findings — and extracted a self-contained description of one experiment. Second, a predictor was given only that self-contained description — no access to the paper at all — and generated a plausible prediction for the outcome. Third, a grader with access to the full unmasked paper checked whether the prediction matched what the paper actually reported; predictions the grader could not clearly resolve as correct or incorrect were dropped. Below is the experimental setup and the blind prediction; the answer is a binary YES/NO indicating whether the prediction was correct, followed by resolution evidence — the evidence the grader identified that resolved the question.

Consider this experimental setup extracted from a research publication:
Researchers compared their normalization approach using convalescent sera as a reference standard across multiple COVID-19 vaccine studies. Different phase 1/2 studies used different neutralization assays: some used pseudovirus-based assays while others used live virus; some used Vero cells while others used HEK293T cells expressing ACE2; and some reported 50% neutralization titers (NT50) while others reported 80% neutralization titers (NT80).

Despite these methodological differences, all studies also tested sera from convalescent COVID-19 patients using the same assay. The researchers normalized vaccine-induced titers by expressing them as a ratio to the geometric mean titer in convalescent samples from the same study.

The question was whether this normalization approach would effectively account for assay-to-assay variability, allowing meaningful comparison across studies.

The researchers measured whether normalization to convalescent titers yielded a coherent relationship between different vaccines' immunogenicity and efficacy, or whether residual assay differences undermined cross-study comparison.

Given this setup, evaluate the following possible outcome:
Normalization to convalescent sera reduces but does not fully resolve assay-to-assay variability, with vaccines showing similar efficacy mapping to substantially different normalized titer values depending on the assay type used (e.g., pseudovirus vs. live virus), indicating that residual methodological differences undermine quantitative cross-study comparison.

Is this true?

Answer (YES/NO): NO